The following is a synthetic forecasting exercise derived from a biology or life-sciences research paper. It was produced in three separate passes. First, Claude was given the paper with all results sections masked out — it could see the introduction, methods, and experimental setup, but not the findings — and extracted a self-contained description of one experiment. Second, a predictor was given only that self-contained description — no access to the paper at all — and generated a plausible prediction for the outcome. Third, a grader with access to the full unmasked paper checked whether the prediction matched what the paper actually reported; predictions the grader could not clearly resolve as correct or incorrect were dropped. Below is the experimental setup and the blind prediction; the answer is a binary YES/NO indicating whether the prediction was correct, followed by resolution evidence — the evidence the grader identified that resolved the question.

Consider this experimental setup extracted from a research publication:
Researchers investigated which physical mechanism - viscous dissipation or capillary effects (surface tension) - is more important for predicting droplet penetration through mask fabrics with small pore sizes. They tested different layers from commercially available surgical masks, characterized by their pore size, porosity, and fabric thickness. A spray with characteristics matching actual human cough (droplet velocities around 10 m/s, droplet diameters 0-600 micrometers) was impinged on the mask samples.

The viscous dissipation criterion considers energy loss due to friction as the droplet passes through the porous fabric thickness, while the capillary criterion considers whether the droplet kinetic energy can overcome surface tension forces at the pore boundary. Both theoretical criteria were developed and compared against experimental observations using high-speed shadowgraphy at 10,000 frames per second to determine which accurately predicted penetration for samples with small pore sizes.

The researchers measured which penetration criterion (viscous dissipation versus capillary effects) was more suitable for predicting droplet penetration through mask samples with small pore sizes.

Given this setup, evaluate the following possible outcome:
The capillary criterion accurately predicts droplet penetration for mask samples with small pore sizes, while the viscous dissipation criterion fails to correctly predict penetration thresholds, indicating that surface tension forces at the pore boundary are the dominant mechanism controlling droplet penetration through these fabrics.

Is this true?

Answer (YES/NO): NO